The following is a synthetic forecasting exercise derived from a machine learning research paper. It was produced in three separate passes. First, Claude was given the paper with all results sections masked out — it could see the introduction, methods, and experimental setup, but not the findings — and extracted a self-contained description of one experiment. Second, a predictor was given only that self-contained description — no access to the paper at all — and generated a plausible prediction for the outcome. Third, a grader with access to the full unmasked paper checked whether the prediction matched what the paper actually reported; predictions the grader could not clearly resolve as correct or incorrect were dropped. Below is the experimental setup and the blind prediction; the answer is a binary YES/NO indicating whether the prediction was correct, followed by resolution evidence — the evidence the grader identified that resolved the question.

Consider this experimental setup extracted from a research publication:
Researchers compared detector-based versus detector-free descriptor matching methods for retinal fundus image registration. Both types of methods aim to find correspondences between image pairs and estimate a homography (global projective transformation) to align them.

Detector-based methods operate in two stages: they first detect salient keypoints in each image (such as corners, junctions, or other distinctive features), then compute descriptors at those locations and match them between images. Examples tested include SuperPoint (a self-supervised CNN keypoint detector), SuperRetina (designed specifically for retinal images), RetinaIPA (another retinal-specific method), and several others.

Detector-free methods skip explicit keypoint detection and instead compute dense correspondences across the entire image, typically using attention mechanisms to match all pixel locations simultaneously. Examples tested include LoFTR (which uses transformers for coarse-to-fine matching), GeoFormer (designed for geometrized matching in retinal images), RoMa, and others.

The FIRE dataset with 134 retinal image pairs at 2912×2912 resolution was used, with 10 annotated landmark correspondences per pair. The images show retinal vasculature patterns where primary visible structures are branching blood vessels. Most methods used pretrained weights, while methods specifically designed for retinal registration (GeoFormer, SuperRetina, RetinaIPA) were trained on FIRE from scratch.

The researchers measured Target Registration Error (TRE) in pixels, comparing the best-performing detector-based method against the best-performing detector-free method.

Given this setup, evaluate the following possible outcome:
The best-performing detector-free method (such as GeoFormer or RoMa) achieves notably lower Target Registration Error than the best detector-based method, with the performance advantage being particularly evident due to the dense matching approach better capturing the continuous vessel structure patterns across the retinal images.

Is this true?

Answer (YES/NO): NO